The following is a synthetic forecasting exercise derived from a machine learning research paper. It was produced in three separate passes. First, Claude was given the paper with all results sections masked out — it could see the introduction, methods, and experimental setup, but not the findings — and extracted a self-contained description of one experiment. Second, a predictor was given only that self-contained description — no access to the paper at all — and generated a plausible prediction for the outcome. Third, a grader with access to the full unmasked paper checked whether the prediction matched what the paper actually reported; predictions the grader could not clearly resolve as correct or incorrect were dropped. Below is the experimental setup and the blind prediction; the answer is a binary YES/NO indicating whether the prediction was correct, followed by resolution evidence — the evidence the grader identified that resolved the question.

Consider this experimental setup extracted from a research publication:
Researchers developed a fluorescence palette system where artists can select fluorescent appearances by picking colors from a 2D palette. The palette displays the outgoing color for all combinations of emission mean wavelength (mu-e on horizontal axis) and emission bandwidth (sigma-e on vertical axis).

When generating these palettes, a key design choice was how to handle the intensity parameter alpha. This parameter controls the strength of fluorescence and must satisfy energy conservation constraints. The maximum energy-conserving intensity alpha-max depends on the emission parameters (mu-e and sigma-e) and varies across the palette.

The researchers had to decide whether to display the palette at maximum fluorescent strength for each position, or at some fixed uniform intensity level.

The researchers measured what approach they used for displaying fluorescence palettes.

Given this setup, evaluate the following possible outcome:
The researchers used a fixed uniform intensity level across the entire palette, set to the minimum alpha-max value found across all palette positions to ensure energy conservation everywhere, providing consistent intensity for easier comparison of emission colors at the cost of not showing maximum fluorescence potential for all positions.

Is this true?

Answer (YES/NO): NO